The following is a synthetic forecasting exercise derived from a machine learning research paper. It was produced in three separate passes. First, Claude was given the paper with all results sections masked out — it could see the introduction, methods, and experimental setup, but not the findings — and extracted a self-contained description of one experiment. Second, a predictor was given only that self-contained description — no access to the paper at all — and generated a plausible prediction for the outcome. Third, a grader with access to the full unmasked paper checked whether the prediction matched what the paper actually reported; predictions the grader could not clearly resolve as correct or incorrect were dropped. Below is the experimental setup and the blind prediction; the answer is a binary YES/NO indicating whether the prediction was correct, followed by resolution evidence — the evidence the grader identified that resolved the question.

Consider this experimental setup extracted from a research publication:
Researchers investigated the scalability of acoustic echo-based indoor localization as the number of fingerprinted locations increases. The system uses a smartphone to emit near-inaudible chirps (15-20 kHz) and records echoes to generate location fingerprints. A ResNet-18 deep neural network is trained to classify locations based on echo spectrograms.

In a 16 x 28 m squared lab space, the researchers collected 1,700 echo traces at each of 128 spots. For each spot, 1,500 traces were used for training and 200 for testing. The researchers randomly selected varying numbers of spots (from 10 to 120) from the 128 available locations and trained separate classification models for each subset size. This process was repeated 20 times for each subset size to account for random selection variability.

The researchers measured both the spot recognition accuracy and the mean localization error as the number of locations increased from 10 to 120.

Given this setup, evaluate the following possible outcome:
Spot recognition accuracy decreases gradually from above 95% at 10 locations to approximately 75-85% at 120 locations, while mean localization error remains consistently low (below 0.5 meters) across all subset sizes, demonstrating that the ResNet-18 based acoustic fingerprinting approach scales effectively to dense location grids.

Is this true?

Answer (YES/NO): NO